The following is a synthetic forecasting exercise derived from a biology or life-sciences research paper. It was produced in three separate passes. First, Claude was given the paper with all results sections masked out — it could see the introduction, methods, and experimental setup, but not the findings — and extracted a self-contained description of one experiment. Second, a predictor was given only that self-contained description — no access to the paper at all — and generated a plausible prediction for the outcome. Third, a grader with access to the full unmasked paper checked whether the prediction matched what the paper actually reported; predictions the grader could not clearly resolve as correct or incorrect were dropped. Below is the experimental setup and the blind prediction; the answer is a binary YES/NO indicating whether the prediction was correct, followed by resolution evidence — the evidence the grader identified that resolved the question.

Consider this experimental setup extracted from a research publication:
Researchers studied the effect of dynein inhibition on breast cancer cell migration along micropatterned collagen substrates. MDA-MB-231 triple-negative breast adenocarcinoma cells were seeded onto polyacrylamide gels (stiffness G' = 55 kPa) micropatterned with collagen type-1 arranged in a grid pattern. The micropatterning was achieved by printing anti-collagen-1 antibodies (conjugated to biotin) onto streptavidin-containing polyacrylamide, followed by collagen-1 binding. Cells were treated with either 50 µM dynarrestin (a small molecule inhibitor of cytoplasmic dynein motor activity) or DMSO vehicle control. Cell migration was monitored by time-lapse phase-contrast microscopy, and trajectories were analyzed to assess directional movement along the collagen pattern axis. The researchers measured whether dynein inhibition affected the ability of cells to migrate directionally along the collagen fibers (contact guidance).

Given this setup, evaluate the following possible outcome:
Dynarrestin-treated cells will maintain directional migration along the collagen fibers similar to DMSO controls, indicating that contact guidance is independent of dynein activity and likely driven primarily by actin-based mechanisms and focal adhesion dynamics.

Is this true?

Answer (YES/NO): YES